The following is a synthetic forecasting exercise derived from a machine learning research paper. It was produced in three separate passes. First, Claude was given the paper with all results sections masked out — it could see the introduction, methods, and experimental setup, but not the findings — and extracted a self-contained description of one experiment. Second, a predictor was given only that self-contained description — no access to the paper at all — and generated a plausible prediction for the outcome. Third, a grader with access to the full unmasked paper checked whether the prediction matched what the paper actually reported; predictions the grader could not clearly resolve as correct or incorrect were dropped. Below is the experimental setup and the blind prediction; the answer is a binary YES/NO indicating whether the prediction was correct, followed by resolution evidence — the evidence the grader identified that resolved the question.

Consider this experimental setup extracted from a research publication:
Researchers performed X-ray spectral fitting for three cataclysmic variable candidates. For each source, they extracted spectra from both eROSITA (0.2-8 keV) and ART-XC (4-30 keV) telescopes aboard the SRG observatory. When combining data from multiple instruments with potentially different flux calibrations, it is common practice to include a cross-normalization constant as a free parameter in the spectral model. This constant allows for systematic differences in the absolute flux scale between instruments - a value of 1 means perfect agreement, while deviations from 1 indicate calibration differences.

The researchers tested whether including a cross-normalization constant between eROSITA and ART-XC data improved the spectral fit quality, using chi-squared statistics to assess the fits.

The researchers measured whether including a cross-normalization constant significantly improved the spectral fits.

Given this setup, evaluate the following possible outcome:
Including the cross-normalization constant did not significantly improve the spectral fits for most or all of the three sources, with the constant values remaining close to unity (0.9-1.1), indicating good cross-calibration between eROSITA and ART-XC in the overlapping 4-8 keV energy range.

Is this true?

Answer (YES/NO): NO